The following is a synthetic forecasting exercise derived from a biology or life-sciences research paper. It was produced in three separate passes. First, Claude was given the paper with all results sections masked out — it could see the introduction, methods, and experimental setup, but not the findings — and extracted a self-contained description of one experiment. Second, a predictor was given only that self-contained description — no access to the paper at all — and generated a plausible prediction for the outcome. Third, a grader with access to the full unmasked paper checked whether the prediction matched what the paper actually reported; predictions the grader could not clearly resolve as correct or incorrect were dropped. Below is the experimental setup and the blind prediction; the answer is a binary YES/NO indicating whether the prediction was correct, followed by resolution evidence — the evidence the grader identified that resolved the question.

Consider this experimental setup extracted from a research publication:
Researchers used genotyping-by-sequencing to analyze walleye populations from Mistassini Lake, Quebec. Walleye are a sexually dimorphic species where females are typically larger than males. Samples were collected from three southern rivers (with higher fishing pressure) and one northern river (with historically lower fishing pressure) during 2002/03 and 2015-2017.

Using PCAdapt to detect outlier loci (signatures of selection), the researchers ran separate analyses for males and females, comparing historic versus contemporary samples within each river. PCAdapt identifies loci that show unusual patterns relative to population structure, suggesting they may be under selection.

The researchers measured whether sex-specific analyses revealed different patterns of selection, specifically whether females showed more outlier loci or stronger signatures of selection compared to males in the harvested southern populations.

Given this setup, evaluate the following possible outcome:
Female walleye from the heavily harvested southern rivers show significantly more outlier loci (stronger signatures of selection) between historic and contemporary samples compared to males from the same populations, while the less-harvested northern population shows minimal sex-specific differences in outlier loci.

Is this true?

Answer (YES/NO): NO